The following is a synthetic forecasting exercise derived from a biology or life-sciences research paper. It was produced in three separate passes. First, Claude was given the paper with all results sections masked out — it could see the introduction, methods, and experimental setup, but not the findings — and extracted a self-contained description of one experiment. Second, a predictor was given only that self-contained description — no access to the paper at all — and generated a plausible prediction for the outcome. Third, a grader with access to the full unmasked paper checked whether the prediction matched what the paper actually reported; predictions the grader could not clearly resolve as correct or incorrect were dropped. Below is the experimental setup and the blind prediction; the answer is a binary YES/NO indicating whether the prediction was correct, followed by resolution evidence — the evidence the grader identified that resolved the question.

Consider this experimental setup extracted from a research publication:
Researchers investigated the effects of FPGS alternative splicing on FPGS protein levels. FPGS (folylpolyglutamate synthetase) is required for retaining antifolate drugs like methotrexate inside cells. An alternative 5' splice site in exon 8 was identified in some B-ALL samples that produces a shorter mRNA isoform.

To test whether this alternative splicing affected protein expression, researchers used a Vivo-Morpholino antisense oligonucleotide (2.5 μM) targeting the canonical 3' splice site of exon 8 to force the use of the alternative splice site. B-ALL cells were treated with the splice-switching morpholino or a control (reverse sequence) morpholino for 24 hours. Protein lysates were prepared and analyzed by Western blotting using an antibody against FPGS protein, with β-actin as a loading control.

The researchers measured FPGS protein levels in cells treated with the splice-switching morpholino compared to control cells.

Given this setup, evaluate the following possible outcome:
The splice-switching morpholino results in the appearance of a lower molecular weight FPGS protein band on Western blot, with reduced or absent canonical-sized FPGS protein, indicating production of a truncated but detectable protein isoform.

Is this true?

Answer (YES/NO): NO